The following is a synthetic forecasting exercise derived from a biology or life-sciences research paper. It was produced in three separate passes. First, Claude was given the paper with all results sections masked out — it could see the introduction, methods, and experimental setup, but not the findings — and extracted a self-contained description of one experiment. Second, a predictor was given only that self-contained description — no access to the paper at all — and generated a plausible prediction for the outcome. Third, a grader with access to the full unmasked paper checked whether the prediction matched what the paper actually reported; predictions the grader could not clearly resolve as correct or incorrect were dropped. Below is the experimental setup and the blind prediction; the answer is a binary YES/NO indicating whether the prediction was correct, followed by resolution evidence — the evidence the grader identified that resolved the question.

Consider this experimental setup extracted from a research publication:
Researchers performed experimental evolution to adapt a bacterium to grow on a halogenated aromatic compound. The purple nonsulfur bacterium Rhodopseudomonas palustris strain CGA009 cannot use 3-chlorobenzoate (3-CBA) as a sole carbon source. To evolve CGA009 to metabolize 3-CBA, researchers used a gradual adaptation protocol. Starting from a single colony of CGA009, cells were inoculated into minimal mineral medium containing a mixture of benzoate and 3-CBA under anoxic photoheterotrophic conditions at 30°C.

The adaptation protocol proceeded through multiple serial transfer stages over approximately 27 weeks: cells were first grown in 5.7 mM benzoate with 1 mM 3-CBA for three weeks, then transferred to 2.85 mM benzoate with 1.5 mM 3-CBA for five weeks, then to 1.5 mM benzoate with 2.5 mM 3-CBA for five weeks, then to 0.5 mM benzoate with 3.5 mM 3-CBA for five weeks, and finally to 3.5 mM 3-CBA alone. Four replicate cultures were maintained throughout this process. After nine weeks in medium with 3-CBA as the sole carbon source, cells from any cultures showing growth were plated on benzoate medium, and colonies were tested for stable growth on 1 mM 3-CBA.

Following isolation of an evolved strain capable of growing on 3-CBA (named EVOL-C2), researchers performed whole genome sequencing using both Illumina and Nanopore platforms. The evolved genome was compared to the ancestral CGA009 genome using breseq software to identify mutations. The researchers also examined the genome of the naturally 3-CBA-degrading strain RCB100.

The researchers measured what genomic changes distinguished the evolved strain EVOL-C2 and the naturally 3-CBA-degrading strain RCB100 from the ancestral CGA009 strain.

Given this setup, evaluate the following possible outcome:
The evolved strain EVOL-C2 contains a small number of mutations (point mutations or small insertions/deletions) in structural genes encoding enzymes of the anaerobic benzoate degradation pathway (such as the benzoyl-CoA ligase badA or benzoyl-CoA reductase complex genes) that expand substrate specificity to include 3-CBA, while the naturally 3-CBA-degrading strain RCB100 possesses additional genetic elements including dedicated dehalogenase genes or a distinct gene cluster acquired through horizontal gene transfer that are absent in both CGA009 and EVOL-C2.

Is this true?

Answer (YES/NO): NO